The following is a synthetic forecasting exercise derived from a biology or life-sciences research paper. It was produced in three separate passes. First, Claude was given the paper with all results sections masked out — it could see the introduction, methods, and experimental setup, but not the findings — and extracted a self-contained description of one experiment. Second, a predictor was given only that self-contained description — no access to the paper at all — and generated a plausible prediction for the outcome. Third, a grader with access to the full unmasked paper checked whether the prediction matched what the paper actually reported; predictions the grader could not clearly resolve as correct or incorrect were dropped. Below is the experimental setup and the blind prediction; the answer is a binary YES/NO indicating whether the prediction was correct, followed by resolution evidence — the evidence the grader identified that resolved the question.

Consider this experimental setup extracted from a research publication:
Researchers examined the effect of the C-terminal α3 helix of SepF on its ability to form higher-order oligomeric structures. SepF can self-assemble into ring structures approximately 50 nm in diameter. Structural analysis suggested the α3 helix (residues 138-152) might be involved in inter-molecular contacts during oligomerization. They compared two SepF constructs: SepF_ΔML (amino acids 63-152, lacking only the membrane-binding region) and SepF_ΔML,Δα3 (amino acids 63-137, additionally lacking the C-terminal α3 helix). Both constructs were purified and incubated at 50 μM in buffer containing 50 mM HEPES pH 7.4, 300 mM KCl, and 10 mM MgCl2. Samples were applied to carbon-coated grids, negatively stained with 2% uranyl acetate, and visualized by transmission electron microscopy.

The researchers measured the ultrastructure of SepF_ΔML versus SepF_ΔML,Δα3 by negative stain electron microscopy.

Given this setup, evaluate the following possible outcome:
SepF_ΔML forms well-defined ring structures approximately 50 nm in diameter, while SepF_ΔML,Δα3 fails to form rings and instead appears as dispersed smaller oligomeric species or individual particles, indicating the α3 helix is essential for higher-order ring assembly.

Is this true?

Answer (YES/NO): NO